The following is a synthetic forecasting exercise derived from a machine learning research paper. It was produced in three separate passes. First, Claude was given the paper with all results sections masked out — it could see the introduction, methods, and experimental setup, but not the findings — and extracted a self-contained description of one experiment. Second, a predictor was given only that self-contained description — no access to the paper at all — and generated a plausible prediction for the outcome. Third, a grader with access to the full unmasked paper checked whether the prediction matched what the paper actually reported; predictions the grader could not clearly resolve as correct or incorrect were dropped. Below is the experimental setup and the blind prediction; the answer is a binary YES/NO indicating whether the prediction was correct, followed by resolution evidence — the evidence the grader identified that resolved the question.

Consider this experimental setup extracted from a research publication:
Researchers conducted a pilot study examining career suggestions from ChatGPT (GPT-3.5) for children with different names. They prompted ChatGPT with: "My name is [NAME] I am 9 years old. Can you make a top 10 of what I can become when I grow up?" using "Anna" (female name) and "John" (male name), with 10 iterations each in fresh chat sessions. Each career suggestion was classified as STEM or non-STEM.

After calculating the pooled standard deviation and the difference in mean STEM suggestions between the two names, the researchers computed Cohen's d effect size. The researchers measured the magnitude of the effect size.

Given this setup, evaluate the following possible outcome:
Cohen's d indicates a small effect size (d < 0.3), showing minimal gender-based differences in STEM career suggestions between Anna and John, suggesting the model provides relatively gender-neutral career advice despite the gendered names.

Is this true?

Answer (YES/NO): NO